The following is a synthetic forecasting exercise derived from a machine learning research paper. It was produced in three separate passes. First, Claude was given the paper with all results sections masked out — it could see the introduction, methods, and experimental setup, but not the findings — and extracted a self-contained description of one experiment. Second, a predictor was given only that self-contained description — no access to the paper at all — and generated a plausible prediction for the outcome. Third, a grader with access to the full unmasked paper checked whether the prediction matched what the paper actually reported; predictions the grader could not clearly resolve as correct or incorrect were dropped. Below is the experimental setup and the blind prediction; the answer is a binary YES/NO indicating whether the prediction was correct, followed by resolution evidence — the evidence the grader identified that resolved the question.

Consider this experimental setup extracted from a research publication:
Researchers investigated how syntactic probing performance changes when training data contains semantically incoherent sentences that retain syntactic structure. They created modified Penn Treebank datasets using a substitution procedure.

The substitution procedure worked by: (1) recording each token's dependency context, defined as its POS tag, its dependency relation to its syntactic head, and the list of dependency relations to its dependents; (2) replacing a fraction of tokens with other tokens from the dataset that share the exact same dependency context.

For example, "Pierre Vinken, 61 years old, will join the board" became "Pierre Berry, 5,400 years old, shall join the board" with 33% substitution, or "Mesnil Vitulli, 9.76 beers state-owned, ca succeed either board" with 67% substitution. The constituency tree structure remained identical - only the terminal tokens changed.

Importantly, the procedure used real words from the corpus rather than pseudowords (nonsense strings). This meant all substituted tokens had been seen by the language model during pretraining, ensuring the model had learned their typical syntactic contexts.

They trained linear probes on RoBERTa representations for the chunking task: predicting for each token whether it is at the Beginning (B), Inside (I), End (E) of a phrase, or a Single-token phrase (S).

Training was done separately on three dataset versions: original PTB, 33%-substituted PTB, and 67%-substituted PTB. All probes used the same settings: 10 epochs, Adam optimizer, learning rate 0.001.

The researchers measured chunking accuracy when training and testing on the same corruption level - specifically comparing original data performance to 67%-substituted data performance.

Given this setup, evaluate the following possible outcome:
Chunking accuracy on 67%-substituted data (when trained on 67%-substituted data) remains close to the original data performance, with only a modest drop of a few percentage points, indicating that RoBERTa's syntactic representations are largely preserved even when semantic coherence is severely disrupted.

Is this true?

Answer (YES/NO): YES